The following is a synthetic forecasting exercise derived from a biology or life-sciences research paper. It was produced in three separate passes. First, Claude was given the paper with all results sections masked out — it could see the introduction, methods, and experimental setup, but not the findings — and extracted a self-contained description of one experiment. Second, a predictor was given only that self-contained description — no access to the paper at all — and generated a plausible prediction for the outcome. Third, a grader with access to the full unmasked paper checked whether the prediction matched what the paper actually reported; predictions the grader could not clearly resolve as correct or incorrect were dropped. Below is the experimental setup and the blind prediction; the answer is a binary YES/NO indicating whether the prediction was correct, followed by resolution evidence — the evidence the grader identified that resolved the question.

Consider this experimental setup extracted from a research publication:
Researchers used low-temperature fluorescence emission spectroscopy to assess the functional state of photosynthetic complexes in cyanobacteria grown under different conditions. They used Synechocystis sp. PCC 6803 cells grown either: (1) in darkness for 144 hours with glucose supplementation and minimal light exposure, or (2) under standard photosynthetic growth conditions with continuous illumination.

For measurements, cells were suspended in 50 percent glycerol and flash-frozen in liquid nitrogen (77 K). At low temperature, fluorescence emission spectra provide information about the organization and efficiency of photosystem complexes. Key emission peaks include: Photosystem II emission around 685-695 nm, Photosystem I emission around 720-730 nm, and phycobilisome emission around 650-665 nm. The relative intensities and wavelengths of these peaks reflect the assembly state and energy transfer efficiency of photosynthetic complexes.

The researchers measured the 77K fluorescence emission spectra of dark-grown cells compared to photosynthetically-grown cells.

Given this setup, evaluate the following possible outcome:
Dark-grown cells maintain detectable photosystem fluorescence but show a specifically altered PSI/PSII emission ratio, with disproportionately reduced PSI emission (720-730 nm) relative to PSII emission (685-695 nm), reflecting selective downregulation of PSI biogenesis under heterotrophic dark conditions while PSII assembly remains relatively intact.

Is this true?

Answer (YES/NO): NO